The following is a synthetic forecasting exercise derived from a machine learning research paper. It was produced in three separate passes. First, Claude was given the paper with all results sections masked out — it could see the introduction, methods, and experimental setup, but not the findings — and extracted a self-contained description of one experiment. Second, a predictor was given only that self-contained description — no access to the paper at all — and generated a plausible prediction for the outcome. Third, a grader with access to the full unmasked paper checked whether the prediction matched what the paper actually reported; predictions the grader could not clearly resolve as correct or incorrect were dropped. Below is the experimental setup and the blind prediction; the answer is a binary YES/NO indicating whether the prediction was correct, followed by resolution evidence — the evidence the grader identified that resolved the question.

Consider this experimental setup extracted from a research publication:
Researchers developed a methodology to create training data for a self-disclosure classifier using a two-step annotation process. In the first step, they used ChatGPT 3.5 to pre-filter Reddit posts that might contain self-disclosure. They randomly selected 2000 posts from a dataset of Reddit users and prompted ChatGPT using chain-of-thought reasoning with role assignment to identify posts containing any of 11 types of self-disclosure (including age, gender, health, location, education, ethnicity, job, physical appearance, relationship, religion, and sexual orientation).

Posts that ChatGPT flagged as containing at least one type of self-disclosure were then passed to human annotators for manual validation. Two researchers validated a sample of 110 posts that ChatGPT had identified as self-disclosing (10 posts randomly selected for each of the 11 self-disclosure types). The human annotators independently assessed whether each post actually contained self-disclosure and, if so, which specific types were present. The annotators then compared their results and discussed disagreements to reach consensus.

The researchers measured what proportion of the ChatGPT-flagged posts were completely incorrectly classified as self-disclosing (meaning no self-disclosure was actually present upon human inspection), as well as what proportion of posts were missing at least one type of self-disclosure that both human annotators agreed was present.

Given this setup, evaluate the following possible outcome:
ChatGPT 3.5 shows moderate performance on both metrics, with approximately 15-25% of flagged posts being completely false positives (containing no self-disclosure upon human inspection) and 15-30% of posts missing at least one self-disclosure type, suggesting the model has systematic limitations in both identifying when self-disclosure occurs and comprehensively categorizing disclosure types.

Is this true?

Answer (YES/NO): YES